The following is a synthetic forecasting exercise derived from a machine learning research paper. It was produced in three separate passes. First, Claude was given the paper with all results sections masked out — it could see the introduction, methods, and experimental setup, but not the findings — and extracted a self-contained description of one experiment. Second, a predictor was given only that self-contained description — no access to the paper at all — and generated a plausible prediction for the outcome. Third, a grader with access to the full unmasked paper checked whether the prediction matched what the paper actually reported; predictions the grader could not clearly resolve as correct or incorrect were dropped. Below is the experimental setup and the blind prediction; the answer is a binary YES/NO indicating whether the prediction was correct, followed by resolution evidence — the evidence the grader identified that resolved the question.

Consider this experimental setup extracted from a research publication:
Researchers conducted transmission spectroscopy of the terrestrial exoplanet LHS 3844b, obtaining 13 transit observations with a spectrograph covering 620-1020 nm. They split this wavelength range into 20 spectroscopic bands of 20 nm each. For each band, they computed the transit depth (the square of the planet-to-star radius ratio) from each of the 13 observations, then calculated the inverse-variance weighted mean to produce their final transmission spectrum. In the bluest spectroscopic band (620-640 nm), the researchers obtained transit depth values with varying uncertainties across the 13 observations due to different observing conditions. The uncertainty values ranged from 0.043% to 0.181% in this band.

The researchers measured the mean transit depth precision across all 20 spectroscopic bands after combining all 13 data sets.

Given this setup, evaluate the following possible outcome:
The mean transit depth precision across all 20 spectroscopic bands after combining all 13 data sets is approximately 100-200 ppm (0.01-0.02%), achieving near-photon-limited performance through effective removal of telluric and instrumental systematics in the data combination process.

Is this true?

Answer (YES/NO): NO